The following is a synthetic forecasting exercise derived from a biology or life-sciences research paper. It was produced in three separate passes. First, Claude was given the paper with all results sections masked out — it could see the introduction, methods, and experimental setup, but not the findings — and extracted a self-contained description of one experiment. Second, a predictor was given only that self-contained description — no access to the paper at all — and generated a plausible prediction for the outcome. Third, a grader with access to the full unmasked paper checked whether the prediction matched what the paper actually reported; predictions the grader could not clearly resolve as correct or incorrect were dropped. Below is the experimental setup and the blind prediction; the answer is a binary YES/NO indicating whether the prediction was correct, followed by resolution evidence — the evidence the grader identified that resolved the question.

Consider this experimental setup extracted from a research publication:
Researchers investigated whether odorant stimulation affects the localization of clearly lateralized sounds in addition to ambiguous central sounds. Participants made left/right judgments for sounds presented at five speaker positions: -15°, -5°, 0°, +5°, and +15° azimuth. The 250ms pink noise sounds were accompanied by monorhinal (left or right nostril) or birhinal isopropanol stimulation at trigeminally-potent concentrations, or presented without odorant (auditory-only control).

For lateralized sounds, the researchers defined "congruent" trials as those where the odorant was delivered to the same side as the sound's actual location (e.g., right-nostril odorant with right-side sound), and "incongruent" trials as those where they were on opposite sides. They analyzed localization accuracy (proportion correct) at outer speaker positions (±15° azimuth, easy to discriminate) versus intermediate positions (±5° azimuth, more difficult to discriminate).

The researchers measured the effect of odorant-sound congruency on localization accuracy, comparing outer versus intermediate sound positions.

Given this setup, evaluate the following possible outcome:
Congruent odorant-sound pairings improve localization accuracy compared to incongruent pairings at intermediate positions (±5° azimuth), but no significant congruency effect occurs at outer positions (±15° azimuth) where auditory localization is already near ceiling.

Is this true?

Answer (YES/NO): NO